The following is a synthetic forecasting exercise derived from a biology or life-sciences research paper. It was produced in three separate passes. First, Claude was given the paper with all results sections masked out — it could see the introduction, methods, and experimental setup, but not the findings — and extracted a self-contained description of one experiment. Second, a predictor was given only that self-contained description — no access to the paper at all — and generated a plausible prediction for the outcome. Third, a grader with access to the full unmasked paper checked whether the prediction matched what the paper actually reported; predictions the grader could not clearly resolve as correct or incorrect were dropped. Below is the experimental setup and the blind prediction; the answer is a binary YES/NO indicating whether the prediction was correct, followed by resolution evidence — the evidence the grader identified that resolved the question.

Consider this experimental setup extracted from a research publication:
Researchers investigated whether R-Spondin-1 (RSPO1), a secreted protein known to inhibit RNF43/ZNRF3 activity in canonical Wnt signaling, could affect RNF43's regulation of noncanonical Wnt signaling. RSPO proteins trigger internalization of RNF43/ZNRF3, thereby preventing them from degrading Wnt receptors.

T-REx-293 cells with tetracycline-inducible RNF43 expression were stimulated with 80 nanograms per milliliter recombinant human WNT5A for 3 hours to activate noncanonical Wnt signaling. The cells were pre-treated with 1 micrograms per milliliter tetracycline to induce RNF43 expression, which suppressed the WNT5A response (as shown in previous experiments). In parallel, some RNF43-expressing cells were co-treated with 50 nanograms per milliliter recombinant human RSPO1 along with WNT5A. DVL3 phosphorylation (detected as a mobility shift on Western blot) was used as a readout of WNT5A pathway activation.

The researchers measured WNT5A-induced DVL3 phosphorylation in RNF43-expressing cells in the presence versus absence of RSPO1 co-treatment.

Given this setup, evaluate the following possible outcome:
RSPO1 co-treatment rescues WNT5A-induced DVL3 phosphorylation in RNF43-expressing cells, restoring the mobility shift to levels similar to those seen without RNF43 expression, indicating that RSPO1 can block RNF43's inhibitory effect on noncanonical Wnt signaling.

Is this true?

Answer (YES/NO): NO